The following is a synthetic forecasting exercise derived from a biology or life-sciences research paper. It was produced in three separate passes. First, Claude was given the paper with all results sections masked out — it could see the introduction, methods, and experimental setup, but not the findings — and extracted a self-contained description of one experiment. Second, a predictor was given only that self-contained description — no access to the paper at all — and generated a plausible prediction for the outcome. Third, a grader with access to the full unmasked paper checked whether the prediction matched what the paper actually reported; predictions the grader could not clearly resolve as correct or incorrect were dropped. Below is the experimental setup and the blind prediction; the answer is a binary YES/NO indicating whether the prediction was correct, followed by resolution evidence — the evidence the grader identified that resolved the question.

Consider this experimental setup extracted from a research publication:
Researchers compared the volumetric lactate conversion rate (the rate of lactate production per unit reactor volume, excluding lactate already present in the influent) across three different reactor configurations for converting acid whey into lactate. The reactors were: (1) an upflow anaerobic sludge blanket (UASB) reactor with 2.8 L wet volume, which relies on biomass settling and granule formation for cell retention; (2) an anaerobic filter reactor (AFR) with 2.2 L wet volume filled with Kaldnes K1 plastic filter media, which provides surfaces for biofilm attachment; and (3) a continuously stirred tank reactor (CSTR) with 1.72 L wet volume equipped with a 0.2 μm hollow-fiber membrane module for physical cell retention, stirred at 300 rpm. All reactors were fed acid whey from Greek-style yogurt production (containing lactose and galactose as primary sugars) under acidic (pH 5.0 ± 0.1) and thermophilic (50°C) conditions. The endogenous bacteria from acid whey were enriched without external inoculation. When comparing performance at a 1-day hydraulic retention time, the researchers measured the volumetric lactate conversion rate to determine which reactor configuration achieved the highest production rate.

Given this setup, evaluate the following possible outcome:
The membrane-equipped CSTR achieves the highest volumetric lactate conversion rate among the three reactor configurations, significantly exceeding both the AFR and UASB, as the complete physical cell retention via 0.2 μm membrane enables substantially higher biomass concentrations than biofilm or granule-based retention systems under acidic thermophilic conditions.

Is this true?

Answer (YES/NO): NO